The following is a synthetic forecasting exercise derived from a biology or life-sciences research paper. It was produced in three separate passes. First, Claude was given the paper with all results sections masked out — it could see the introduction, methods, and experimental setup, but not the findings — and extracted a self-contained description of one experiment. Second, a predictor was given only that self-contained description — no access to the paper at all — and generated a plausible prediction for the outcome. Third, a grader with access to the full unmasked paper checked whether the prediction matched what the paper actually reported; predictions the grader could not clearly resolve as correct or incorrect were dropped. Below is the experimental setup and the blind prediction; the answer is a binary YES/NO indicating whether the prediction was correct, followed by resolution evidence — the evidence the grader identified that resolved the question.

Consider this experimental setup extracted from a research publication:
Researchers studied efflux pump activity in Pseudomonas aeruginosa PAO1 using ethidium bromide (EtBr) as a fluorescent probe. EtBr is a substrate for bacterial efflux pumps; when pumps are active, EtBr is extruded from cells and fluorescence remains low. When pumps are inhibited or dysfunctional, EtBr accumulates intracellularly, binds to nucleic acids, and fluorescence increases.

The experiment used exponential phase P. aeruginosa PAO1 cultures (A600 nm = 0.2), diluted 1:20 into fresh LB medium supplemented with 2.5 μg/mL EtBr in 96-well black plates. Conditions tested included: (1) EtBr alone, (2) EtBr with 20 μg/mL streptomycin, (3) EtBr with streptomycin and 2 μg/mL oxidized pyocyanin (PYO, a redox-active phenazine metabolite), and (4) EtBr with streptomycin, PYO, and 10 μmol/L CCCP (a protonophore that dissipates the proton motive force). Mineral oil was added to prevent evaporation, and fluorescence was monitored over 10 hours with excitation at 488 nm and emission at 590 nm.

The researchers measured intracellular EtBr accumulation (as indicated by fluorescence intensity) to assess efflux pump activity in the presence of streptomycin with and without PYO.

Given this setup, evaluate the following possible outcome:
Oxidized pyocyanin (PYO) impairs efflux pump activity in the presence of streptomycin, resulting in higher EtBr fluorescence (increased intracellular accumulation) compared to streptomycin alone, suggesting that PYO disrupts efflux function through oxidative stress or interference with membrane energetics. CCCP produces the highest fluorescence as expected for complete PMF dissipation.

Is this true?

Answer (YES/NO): NO